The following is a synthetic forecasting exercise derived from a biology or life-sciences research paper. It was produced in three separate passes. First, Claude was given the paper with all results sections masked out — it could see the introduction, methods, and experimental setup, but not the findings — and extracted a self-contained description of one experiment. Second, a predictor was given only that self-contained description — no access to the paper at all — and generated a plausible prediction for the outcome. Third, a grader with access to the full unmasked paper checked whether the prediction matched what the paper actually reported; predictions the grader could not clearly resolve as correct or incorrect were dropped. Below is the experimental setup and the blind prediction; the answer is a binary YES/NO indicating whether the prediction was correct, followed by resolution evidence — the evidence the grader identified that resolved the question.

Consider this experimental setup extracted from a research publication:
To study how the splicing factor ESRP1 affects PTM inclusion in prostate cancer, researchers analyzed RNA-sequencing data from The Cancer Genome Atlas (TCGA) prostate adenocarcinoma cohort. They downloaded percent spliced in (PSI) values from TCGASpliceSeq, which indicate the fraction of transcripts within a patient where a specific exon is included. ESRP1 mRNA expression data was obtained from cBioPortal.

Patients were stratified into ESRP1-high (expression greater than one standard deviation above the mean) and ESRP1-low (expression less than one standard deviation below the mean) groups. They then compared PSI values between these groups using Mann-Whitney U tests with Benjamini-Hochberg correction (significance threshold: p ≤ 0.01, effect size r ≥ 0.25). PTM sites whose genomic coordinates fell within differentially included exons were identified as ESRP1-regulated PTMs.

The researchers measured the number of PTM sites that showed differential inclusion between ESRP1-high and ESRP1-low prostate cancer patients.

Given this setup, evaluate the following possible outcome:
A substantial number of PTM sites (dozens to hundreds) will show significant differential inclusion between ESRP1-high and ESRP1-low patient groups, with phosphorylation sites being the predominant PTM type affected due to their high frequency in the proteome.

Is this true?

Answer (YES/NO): NO